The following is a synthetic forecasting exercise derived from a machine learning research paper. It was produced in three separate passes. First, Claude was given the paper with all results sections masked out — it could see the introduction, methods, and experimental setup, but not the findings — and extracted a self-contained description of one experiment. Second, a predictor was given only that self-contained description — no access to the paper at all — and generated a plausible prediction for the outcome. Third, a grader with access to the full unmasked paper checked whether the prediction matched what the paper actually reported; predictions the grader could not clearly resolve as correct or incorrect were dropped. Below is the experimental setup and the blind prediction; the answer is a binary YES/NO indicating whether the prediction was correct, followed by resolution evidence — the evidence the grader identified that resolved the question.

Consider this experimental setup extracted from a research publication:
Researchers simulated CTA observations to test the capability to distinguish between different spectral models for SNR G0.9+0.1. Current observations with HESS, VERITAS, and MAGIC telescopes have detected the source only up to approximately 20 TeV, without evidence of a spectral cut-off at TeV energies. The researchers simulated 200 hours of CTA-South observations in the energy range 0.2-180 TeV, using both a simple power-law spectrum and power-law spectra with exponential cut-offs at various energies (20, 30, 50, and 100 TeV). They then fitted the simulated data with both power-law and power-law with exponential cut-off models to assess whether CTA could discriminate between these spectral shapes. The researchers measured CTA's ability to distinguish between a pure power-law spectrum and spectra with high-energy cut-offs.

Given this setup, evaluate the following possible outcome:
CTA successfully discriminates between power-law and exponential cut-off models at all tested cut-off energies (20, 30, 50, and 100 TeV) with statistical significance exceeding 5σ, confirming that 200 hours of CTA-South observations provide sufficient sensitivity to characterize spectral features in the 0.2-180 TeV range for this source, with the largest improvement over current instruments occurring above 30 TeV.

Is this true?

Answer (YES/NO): NO